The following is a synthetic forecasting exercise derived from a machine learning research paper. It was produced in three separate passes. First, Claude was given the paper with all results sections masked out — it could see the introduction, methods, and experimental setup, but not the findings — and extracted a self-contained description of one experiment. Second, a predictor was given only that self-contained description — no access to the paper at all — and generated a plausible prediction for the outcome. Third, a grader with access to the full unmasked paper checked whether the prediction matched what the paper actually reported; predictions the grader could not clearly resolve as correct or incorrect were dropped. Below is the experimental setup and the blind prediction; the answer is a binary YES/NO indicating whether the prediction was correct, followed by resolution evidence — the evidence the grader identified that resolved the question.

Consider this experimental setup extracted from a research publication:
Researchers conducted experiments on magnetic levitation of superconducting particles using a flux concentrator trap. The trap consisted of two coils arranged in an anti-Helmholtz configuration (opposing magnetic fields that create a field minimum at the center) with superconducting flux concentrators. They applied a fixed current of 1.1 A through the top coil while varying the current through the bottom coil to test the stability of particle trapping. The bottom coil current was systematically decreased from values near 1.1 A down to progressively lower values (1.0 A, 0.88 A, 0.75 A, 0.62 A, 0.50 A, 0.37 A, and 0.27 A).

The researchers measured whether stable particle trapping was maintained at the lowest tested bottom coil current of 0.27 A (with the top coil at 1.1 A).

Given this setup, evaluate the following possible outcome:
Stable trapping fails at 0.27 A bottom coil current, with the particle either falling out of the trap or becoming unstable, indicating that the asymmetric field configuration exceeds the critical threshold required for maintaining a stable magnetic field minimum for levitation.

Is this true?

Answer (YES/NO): YES